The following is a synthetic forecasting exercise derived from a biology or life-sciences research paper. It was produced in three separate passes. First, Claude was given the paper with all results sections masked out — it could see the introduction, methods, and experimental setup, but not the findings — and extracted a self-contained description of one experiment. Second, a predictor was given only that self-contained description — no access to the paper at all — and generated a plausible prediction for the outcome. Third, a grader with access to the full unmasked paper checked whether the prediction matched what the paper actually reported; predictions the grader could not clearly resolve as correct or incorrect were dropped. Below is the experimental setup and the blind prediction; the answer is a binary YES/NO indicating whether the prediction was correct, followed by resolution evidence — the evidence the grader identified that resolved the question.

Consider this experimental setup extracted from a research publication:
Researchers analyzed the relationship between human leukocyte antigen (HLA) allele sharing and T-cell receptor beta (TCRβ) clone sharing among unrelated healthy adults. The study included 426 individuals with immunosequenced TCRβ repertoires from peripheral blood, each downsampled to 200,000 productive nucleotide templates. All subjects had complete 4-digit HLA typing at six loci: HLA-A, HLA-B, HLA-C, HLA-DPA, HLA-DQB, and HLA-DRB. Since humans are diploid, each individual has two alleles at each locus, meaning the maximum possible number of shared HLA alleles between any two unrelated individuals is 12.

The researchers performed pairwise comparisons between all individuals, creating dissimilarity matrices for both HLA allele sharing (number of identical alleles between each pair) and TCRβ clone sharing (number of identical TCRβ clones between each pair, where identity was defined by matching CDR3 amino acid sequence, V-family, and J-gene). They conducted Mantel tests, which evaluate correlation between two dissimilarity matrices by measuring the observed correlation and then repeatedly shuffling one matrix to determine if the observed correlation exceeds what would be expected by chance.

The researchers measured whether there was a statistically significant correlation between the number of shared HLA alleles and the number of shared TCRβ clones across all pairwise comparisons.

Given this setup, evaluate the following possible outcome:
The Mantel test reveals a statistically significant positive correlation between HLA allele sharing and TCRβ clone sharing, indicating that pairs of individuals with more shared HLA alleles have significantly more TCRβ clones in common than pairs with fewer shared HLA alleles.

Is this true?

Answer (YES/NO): YES